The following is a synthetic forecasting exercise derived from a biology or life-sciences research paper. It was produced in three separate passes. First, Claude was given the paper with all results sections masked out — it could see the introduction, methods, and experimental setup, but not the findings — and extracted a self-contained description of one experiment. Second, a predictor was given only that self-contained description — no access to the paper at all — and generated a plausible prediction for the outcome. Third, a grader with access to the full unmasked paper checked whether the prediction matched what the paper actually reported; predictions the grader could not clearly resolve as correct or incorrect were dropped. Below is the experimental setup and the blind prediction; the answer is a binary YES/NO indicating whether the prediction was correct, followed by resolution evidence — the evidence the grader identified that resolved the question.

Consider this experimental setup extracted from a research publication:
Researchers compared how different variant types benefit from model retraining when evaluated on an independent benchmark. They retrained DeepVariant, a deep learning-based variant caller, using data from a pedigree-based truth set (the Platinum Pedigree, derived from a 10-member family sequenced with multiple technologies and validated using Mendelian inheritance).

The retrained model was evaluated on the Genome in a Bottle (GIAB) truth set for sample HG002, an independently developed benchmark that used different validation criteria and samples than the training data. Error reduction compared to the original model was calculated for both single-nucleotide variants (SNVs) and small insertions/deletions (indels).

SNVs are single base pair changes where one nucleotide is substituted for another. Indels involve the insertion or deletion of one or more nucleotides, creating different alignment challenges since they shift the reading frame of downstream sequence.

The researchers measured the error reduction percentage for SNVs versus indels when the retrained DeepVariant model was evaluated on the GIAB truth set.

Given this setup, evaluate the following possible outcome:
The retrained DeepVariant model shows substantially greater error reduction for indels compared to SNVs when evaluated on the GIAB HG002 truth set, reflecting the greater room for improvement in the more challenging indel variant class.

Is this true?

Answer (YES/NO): NO